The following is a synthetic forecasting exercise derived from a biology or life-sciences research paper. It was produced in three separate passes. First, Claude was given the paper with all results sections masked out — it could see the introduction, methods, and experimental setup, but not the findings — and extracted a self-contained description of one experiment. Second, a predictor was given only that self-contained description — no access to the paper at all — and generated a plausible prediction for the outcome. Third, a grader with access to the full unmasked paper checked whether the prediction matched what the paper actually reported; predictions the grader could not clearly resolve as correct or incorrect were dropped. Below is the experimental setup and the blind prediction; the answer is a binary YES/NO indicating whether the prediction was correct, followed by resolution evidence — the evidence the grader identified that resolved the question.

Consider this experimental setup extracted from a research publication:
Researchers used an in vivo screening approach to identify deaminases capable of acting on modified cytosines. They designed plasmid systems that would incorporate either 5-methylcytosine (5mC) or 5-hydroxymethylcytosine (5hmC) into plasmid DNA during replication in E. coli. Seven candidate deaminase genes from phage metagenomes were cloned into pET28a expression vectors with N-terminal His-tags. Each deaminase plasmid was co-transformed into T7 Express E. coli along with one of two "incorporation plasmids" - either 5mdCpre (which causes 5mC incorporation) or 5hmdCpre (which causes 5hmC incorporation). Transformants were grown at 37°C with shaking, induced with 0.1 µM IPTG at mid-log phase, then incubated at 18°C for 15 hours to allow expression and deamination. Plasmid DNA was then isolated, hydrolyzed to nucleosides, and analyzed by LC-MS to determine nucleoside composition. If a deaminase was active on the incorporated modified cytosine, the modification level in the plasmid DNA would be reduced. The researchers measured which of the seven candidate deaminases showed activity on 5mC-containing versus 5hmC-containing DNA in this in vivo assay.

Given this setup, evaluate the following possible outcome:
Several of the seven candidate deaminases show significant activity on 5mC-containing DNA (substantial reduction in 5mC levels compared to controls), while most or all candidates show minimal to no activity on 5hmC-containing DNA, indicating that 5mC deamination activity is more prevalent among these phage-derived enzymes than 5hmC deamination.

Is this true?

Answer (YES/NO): NO